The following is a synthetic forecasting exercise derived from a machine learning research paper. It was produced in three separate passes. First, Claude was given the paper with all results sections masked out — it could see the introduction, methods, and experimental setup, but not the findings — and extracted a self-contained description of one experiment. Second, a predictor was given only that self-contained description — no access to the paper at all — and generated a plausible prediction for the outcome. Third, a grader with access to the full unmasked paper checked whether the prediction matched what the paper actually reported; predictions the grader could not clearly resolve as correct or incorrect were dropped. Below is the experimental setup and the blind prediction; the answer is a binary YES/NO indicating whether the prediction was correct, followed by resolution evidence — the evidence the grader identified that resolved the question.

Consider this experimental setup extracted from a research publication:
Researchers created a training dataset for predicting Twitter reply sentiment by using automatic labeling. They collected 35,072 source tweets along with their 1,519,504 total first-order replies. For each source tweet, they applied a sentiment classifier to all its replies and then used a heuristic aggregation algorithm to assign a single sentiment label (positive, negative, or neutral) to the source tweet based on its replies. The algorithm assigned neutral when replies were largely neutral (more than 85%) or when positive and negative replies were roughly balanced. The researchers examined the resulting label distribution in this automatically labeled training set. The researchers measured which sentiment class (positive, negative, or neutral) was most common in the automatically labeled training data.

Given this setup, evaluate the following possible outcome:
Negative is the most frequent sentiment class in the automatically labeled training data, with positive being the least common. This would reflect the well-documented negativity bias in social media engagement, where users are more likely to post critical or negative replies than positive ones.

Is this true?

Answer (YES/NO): NO